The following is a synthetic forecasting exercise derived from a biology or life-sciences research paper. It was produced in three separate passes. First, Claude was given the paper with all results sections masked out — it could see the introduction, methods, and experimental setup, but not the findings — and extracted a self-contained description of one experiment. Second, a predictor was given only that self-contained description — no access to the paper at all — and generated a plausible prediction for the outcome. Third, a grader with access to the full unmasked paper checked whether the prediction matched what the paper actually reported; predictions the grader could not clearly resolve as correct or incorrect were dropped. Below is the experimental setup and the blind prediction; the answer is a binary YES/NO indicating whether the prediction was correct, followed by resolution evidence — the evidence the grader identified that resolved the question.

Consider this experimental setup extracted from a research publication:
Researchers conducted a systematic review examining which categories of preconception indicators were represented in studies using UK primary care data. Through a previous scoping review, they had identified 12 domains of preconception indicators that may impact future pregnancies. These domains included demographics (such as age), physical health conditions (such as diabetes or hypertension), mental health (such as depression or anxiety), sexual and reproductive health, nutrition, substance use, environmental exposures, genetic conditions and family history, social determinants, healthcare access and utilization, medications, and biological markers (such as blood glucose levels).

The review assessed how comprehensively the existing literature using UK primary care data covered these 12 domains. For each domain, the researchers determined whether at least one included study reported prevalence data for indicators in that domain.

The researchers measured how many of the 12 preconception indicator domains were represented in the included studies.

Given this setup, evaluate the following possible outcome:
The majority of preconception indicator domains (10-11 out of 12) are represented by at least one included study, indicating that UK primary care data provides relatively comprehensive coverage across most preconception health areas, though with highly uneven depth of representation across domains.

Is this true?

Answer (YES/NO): NO